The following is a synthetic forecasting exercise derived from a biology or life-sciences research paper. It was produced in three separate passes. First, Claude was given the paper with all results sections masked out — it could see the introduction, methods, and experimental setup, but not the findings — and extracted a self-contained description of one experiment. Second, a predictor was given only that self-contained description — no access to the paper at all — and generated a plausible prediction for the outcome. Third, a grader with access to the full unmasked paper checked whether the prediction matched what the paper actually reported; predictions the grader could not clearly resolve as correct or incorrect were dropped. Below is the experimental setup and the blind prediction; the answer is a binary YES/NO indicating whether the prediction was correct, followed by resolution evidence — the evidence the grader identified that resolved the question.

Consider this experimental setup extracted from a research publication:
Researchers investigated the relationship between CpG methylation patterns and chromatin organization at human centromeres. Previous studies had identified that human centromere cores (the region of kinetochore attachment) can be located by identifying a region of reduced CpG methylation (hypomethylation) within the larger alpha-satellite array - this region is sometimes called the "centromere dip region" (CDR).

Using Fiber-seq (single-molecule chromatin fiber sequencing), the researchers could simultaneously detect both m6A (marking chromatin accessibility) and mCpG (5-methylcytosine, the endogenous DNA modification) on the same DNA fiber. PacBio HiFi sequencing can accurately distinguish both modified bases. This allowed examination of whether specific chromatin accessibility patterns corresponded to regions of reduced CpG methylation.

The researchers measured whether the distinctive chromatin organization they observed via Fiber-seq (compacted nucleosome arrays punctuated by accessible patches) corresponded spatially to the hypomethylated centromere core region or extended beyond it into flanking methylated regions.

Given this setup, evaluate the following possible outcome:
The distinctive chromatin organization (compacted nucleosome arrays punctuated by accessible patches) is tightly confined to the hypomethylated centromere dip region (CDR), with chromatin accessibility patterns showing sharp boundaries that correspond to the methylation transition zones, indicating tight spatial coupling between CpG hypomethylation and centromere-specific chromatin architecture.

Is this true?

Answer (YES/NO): NO